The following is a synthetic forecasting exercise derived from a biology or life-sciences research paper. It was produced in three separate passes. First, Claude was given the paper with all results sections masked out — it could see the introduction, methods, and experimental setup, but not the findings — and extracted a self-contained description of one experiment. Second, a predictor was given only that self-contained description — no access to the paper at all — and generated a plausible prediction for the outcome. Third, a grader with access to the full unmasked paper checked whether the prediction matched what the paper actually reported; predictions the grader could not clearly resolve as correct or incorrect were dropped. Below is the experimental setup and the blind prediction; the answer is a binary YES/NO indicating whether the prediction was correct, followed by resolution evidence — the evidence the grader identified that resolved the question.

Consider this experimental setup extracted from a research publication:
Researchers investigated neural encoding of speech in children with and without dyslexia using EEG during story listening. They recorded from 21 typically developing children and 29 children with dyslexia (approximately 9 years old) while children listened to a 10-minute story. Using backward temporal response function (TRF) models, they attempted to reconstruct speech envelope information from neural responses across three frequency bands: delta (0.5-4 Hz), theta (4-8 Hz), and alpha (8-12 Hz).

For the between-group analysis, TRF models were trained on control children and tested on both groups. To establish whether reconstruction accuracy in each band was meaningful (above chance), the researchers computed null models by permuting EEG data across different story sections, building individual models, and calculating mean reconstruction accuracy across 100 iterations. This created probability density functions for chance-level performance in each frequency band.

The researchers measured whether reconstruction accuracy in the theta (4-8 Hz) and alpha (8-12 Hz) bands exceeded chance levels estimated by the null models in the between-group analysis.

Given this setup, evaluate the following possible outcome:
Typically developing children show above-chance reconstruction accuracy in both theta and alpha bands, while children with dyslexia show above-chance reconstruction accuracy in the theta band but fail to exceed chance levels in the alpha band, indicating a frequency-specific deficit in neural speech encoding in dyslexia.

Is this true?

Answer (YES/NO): NO